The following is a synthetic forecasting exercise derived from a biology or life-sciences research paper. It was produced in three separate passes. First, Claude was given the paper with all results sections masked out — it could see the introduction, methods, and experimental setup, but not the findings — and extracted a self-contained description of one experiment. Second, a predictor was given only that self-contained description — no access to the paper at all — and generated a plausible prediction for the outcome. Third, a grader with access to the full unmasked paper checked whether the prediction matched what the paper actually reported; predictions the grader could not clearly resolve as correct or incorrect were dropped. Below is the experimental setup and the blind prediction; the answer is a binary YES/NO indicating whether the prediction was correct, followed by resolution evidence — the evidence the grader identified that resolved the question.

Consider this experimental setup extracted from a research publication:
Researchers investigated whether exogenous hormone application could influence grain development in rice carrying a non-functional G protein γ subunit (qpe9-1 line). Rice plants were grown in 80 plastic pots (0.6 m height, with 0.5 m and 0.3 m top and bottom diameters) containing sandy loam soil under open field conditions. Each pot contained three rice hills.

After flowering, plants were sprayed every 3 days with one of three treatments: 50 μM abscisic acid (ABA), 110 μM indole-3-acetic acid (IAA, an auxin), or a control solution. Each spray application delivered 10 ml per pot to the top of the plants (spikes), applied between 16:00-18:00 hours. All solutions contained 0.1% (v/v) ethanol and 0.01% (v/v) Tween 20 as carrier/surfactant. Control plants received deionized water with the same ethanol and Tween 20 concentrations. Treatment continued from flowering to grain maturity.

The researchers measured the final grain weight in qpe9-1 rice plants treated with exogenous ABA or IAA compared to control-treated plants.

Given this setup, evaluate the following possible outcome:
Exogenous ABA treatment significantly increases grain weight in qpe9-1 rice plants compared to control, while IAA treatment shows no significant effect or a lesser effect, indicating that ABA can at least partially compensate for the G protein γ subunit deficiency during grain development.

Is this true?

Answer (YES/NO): NO